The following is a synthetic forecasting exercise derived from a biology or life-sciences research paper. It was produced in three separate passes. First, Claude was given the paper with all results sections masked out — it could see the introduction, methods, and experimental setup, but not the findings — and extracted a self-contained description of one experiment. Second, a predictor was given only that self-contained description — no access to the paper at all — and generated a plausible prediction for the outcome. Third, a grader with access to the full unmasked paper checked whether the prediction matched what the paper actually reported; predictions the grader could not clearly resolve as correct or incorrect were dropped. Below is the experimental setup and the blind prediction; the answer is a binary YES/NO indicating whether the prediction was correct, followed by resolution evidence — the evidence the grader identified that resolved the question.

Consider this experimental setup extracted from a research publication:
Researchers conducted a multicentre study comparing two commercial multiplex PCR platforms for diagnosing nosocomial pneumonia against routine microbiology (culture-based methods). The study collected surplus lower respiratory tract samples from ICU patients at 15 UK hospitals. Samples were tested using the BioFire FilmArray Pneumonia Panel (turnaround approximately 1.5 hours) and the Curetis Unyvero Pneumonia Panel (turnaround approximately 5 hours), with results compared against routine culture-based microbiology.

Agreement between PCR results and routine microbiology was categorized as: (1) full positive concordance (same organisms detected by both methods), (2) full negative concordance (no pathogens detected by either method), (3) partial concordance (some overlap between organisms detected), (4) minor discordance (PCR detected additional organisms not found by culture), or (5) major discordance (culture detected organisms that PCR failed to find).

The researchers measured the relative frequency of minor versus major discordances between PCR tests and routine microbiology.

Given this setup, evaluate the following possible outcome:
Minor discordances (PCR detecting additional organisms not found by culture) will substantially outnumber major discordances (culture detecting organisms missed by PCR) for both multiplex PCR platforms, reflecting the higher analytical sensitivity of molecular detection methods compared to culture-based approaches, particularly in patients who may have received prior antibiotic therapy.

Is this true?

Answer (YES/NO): YES